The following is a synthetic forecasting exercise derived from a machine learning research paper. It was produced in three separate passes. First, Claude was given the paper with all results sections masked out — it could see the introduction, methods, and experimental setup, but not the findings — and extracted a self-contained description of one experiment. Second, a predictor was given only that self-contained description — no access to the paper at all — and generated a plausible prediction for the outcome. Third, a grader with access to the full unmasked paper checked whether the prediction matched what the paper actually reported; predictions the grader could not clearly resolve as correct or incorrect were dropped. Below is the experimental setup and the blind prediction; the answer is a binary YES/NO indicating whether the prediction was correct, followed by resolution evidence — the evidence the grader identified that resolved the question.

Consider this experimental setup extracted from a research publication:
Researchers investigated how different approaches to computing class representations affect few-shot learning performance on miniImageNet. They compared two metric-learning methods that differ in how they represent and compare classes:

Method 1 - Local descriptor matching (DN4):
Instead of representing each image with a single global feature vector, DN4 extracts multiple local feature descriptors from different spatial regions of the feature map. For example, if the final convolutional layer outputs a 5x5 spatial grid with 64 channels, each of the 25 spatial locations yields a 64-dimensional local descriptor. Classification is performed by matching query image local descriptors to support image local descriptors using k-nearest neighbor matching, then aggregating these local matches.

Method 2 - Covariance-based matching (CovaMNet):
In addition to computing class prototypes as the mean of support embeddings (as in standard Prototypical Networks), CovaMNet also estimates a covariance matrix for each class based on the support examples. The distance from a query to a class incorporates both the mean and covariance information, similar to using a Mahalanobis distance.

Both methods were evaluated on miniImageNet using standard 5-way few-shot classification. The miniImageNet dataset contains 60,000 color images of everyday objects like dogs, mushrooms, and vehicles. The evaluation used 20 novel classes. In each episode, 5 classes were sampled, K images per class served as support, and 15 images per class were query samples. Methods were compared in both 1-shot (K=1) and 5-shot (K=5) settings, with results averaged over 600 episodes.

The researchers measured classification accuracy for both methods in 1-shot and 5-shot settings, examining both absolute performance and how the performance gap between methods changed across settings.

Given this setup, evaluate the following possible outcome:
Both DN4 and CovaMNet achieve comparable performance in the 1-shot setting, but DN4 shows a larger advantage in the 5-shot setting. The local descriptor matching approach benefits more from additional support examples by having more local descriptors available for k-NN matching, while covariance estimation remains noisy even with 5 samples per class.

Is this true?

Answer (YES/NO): YES